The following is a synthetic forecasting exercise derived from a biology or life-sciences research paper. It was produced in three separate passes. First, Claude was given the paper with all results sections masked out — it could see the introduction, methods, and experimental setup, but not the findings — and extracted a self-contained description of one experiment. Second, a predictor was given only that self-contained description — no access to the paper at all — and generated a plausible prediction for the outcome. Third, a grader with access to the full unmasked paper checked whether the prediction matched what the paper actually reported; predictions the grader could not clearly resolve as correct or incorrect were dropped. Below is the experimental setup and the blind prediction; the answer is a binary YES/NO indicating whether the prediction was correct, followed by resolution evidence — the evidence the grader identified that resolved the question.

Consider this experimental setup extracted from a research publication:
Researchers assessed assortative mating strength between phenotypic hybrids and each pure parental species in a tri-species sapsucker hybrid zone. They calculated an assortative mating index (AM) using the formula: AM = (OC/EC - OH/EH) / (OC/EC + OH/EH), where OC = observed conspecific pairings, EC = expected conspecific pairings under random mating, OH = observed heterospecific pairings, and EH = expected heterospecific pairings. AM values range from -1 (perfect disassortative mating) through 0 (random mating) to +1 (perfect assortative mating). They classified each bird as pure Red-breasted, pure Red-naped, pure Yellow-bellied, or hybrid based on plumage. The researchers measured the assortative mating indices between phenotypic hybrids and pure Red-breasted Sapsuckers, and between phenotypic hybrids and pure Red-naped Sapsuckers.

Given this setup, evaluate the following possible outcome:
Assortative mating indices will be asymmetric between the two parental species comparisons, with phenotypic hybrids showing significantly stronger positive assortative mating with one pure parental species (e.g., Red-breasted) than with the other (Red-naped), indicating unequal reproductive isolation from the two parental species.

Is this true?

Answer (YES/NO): NO